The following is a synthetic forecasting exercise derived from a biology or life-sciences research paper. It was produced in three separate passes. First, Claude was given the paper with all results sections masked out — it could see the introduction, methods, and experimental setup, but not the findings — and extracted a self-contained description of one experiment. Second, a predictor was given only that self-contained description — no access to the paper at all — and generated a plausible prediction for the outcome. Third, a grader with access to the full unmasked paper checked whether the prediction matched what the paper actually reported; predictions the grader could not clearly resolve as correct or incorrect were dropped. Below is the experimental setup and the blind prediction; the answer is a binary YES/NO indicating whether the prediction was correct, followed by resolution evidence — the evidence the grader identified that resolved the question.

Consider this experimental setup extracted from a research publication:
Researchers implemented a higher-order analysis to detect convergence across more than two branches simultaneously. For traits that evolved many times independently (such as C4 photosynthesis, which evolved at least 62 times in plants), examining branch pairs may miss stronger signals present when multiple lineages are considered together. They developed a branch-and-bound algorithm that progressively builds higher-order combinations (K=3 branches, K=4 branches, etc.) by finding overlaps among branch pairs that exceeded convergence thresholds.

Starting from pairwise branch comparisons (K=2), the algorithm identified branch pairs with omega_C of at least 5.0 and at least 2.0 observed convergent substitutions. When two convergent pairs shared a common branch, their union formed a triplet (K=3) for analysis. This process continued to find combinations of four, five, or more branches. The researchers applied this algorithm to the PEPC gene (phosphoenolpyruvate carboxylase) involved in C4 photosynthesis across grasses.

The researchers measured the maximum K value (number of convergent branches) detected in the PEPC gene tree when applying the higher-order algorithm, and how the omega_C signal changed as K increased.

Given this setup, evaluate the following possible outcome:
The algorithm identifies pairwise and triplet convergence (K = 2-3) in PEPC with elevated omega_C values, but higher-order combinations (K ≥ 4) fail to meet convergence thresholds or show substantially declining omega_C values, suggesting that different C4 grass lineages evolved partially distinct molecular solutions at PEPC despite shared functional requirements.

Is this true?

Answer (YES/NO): NO